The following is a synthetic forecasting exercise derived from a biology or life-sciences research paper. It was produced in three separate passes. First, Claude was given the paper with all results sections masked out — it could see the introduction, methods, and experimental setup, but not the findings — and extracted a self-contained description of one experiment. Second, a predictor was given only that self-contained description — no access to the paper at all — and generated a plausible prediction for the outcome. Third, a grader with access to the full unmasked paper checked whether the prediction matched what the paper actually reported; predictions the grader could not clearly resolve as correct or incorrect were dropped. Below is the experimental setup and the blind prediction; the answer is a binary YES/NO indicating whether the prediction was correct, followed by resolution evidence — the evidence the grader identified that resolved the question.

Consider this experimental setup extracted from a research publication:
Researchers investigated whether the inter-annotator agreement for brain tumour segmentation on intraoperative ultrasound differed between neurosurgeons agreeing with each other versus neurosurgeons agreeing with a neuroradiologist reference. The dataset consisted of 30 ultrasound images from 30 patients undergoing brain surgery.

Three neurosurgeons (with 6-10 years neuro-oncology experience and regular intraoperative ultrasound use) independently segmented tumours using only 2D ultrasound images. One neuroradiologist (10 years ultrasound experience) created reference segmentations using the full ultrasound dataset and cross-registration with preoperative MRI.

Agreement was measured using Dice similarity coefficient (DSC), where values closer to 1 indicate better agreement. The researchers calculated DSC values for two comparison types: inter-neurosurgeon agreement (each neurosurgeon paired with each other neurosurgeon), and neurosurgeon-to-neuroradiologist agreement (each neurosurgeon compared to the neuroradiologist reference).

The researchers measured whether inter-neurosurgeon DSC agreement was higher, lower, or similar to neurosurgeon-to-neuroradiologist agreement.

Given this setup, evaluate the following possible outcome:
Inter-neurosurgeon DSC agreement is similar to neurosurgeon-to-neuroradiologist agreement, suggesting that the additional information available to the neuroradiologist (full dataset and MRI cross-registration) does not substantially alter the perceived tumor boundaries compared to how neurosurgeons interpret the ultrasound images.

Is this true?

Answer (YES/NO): NO